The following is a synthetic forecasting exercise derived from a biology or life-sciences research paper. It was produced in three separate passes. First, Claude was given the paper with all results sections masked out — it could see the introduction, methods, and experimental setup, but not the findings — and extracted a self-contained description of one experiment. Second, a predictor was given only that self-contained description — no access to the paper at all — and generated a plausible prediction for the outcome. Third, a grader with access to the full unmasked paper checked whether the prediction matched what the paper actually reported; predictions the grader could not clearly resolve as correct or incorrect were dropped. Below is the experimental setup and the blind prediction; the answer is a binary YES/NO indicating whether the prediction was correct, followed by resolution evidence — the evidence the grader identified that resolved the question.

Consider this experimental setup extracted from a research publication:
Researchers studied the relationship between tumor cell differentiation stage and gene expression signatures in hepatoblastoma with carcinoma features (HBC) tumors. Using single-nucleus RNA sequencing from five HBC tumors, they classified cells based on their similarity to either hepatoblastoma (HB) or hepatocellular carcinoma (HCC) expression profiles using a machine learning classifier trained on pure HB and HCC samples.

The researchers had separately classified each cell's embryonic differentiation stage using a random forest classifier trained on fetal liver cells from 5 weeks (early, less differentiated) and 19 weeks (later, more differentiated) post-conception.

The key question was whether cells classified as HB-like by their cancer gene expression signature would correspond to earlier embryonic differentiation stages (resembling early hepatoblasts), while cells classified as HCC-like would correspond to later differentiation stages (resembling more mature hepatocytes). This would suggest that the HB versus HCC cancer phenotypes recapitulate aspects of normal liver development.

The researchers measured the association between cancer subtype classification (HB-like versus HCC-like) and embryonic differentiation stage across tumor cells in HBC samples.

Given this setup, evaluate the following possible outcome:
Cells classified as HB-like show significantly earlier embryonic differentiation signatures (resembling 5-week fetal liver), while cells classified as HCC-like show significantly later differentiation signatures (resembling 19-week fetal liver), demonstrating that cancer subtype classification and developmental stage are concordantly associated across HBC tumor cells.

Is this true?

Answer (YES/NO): NO